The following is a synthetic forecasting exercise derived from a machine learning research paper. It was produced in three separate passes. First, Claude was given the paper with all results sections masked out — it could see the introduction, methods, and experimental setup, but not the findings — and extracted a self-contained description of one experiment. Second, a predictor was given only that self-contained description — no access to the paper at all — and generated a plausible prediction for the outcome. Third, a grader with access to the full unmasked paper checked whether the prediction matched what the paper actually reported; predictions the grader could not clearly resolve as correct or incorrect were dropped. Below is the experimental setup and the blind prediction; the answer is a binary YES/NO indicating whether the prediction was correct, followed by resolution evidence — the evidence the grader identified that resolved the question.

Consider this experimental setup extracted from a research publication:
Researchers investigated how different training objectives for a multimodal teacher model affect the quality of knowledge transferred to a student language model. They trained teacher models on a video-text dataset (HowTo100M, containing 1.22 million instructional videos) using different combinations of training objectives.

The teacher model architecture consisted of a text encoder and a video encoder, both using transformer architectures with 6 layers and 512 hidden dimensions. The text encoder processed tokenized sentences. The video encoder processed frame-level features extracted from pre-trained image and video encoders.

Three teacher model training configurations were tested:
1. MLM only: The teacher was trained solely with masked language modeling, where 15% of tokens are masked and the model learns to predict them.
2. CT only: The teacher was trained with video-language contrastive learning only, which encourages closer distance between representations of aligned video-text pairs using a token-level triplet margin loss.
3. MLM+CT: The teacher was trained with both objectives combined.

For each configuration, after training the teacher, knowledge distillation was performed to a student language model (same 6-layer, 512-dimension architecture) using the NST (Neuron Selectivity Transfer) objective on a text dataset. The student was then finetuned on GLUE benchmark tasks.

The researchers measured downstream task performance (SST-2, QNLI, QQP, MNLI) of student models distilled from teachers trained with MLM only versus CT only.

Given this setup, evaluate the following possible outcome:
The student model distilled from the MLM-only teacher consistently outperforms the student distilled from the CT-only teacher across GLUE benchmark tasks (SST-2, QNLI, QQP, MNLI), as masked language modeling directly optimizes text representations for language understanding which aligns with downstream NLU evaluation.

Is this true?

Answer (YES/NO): NO